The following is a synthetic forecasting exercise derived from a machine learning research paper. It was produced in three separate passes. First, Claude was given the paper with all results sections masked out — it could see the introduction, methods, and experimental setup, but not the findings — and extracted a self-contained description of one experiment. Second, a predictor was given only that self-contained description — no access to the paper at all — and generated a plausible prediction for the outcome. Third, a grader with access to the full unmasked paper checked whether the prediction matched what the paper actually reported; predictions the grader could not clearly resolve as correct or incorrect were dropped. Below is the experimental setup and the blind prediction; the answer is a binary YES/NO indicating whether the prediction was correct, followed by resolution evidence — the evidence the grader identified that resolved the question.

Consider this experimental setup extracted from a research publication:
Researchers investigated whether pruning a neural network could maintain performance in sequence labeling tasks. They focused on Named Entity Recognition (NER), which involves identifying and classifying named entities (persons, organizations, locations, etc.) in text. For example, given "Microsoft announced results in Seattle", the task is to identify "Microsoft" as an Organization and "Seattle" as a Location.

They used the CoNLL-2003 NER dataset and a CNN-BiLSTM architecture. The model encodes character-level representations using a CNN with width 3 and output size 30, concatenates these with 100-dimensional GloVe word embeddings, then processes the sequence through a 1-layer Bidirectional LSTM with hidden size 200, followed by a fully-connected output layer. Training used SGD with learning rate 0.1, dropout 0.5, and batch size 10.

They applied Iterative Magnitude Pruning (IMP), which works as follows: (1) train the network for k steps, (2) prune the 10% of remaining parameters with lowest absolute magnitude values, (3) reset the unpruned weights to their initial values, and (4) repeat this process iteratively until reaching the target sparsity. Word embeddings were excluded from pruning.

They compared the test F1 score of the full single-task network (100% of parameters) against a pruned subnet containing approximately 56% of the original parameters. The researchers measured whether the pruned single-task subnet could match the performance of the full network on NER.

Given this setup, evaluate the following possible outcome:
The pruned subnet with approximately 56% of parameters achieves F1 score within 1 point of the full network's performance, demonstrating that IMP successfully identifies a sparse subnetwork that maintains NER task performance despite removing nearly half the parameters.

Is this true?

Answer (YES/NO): YES